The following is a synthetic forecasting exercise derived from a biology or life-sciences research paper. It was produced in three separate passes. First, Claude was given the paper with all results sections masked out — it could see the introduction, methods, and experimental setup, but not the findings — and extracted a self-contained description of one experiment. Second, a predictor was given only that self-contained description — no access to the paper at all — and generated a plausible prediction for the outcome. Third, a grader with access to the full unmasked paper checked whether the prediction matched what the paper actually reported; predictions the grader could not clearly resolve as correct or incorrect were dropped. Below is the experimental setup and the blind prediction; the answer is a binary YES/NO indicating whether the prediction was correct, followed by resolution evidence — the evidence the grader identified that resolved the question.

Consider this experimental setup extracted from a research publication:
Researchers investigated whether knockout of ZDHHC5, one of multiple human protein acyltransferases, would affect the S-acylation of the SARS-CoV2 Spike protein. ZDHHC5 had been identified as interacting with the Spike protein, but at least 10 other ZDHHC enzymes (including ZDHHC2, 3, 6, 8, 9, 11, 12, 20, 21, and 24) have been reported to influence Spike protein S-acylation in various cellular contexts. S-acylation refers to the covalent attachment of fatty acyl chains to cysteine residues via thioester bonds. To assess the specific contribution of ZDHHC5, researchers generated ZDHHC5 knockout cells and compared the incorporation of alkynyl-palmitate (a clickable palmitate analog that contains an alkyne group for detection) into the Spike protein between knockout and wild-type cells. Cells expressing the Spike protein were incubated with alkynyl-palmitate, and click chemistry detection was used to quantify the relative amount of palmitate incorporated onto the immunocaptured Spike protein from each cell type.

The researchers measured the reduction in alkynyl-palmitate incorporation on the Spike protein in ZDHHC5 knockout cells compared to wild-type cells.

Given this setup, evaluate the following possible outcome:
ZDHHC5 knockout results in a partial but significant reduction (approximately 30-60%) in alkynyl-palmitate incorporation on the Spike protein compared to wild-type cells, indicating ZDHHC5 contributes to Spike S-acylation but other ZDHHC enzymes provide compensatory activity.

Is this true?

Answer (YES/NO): YES